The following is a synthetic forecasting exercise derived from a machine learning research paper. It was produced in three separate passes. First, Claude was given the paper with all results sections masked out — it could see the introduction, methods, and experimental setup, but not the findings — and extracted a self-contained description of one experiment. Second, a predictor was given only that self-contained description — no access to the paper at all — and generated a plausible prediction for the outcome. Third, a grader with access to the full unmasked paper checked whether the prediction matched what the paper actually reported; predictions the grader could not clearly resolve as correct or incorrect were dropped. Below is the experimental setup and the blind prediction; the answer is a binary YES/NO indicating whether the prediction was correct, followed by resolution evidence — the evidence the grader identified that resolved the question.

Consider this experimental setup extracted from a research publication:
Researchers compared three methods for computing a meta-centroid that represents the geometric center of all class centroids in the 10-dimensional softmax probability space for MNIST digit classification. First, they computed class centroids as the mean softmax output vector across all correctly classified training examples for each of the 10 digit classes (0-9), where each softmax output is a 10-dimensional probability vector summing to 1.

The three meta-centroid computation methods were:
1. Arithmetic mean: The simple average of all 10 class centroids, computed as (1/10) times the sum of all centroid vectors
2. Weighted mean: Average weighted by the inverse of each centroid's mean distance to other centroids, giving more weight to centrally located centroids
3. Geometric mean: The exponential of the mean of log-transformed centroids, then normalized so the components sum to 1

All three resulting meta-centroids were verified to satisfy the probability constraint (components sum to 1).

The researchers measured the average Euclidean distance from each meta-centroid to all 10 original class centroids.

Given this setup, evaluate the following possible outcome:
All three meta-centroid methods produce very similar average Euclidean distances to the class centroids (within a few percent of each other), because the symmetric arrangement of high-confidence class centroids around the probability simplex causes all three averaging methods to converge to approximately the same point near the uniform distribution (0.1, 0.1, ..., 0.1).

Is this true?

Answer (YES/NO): NO